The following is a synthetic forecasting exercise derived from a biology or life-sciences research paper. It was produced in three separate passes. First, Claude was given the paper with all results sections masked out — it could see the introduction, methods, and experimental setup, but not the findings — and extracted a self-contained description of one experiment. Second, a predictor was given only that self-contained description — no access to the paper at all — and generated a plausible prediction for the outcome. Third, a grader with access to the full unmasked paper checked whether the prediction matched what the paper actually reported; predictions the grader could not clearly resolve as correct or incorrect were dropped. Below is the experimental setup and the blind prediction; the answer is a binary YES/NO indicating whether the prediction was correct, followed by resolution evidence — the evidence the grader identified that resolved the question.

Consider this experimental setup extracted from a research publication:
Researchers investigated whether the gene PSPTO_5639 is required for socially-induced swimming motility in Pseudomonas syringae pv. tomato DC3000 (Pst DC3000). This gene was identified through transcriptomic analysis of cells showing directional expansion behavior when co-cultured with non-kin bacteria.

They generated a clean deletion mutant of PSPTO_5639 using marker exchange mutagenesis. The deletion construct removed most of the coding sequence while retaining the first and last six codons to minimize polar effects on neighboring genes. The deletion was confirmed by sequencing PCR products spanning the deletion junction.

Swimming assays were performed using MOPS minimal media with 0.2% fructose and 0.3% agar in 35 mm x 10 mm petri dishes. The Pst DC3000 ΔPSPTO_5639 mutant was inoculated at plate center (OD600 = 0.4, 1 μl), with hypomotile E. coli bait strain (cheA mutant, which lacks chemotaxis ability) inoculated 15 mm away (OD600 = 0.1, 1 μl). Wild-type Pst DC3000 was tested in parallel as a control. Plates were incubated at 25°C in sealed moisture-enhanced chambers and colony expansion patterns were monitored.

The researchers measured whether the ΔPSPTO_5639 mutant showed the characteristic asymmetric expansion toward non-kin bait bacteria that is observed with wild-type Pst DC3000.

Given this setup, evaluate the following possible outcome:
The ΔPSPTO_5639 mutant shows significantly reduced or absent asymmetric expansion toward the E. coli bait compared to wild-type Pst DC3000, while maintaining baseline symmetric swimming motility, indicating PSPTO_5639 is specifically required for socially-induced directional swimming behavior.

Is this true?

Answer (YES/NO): NO